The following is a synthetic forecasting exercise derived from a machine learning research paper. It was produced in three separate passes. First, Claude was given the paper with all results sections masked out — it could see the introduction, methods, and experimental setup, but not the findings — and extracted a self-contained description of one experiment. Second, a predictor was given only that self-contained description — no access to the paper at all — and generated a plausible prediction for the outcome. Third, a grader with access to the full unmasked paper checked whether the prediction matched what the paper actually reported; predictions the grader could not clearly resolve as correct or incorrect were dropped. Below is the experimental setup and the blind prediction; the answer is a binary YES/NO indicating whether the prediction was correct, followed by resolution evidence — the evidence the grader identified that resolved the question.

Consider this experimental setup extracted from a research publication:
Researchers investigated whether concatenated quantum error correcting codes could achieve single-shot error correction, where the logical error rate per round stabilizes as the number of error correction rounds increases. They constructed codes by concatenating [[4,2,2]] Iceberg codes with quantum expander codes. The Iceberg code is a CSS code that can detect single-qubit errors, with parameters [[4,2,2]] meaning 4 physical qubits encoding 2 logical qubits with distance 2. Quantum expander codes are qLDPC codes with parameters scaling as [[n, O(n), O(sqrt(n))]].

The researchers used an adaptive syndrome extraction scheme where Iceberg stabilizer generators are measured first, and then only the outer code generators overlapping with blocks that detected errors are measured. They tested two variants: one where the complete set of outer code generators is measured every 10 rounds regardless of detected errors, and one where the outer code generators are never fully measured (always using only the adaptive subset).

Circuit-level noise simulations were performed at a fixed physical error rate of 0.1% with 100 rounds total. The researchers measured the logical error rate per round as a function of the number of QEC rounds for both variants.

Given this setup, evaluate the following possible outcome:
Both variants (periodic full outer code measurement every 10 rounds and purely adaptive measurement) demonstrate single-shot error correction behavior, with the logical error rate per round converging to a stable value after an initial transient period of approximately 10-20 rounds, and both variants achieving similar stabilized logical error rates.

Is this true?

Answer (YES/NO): NO